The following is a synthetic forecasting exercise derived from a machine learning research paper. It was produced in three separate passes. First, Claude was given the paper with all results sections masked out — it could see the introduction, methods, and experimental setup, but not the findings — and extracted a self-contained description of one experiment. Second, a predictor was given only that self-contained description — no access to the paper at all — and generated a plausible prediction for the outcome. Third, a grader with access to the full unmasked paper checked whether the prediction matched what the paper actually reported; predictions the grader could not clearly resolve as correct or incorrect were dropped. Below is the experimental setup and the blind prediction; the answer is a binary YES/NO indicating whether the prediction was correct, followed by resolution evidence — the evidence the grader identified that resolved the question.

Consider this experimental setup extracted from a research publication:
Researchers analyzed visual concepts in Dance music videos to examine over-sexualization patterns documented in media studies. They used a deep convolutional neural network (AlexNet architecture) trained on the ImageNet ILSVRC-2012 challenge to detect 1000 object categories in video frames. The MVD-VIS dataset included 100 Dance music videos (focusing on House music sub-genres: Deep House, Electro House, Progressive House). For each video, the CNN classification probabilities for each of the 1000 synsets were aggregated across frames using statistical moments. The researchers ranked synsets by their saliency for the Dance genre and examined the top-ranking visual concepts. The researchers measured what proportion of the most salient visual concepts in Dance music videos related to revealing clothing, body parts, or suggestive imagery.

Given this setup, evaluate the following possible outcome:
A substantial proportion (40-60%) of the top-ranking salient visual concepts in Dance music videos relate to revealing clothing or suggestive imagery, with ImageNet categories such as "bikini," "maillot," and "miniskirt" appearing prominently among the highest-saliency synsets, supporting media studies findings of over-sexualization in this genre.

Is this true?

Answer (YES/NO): YES